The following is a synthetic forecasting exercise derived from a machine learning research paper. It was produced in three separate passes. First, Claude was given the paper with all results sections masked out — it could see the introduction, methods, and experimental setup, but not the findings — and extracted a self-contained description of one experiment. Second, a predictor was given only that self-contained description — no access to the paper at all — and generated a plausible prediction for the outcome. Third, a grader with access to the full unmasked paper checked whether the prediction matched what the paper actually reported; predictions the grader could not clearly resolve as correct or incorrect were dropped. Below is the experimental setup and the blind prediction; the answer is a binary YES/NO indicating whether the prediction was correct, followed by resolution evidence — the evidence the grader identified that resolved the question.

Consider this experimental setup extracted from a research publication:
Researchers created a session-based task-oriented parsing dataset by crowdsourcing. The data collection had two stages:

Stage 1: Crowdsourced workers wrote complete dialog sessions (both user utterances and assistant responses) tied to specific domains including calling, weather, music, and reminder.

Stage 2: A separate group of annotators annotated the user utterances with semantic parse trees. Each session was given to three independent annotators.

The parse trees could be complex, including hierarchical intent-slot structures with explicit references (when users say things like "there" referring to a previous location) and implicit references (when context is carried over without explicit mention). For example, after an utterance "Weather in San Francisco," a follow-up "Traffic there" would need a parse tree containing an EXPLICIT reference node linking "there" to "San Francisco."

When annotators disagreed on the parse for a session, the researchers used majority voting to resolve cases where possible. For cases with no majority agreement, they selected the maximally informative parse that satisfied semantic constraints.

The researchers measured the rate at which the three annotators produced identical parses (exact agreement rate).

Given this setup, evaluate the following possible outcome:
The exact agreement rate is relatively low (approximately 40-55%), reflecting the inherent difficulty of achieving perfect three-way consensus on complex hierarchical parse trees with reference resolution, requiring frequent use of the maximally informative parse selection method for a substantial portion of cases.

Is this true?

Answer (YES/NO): YES